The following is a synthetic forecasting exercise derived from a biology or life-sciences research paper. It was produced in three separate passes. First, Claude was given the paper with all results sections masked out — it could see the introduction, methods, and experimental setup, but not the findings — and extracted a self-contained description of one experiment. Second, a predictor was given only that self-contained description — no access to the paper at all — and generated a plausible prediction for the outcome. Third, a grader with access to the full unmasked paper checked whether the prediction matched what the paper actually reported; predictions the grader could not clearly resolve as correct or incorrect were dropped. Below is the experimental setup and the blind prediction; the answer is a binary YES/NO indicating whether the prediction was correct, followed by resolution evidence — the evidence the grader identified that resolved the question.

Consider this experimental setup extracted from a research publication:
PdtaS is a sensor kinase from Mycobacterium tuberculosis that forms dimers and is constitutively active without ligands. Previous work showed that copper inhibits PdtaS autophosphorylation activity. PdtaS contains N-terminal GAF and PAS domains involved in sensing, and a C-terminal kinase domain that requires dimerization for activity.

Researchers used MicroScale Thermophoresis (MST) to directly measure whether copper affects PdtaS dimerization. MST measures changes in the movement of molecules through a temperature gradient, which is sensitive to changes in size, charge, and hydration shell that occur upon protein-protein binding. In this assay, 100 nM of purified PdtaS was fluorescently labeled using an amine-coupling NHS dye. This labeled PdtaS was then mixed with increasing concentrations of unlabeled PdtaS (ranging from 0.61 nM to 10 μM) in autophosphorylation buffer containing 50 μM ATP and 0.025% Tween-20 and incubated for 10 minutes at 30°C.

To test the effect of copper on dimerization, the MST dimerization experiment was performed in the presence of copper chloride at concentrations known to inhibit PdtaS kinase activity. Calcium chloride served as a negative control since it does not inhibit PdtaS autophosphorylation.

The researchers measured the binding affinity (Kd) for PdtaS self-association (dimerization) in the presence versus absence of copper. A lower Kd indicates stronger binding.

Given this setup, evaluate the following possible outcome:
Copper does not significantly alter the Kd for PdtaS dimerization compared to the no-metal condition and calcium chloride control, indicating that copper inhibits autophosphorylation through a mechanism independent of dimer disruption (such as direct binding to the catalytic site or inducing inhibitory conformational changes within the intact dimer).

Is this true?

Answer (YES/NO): NO